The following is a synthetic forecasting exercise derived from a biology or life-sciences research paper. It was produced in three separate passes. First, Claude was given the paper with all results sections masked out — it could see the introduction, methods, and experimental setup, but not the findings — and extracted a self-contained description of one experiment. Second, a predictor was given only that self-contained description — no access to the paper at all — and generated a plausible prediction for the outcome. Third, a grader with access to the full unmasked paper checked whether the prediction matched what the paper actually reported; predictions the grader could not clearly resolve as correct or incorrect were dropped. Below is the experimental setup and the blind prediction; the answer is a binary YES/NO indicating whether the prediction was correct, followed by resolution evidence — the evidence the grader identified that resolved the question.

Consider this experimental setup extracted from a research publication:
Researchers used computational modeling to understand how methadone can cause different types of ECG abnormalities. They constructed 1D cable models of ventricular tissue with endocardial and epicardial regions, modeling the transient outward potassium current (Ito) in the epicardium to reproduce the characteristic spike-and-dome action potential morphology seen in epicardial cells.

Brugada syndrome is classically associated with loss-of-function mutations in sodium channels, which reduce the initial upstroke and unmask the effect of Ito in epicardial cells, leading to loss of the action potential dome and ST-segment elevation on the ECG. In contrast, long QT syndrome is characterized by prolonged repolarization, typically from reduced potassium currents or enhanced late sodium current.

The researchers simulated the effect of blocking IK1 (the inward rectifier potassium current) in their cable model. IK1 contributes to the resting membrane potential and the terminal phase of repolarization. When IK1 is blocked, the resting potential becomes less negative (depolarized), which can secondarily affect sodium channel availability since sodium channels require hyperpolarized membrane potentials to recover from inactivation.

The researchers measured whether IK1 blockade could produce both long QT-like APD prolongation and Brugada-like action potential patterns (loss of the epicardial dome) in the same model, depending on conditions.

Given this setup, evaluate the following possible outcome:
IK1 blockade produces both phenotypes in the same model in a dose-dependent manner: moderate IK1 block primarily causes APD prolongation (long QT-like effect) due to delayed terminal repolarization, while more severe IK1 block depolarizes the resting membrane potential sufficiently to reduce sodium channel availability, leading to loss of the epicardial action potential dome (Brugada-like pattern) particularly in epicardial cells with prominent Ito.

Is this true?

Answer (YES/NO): NO